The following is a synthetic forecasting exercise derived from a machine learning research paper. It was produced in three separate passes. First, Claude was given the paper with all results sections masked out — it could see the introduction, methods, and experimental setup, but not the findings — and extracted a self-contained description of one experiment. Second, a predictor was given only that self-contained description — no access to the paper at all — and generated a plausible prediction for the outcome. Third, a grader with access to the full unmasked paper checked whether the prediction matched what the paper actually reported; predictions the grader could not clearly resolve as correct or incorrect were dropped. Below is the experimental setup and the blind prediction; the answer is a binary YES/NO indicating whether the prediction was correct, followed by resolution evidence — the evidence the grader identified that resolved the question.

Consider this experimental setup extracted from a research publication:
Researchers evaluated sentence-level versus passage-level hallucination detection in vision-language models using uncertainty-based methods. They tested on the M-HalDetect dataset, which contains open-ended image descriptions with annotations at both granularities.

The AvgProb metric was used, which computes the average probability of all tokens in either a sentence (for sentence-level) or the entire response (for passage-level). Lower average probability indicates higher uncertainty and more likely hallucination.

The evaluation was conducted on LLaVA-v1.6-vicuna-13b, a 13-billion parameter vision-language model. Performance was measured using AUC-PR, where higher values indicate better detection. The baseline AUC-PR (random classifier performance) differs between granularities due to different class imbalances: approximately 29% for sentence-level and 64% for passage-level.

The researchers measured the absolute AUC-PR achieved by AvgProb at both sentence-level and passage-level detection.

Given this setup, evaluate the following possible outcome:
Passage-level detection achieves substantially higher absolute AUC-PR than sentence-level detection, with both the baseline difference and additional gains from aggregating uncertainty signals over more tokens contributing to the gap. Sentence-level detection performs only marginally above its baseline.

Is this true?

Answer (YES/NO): NO